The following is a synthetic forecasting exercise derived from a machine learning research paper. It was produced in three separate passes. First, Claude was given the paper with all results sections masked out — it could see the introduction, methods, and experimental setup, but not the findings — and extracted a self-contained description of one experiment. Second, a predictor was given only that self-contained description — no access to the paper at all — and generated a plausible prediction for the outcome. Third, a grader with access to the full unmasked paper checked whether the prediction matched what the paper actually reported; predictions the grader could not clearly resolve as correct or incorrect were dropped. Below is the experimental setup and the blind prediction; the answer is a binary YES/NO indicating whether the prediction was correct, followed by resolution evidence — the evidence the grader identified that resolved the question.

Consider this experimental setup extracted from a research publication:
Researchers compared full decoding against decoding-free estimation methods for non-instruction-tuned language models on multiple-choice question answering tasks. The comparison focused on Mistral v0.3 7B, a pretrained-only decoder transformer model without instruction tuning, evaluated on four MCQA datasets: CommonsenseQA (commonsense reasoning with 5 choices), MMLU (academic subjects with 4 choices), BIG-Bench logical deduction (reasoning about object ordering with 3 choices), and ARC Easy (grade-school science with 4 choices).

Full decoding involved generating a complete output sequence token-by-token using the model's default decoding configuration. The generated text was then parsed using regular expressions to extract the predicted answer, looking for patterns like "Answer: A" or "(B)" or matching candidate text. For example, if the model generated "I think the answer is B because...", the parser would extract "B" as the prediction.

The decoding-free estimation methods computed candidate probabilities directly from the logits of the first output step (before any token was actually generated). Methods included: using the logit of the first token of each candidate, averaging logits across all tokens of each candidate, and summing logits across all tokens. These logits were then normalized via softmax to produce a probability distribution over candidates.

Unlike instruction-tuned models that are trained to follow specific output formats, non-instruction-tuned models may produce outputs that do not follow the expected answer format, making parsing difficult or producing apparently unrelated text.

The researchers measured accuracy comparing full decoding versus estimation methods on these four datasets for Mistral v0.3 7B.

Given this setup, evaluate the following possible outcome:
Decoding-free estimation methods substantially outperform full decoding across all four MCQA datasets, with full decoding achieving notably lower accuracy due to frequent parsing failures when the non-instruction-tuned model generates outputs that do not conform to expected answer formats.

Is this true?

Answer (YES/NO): YES